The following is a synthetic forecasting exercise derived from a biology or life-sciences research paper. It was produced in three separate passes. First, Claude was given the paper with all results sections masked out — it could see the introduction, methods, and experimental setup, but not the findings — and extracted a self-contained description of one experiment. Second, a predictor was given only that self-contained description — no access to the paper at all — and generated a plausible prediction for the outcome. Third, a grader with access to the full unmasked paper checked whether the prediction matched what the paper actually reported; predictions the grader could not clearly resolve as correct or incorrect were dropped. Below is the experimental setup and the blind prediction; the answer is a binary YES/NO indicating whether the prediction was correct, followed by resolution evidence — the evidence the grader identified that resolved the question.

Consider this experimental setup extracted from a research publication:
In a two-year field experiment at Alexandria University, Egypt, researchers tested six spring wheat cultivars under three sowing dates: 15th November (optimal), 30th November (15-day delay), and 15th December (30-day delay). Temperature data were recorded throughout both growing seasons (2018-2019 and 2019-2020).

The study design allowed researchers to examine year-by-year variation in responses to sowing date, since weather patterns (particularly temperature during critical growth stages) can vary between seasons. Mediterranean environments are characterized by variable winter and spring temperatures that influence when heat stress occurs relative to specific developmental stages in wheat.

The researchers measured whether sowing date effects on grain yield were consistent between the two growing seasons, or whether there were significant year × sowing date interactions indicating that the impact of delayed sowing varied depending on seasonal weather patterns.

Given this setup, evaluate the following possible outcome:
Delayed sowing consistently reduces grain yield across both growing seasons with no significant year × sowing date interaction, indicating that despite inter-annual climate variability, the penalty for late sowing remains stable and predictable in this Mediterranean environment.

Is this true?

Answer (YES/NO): NO